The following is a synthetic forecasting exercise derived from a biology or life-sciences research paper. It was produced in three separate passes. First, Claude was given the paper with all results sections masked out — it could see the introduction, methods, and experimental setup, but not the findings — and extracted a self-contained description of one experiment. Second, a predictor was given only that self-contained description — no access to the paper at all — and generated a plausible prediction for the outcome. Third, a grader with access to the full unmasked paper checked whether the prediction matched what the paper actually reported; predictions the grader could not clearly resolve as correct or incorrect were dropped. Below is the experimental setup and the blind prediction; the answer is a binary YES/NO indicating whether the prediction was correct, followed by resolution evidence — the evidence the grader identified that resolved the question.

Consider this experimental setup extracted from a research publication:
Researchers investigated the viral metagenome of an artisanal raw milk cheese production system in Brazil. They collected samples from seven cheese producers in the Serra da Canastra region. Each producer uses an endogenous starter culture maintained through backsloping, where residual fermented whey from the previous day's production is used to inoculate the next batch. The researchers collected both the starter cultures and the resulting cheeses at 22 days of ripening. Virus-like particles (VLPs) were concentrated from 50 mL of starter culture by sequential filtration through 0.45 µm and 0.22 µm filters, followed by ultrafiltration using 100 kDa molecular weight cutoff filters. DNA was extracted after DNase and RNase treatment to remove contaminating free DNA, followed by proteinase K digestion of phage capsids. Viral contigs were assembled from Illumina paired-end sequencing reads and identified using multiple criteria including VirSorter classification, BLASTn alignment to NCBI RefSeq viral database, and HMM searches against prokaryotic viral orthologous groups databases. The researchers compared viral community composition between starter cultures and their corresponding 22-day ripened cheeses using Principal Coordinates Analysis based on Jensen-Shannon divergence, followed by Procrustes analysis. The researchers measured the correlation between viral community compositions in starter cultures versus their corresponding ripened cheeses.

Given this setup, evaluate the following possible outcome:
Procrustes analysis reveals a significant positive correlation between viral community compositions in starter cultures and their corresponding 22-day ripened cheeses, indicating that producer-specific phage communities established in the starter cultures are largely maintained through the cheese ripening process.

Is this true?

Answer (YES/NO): NO